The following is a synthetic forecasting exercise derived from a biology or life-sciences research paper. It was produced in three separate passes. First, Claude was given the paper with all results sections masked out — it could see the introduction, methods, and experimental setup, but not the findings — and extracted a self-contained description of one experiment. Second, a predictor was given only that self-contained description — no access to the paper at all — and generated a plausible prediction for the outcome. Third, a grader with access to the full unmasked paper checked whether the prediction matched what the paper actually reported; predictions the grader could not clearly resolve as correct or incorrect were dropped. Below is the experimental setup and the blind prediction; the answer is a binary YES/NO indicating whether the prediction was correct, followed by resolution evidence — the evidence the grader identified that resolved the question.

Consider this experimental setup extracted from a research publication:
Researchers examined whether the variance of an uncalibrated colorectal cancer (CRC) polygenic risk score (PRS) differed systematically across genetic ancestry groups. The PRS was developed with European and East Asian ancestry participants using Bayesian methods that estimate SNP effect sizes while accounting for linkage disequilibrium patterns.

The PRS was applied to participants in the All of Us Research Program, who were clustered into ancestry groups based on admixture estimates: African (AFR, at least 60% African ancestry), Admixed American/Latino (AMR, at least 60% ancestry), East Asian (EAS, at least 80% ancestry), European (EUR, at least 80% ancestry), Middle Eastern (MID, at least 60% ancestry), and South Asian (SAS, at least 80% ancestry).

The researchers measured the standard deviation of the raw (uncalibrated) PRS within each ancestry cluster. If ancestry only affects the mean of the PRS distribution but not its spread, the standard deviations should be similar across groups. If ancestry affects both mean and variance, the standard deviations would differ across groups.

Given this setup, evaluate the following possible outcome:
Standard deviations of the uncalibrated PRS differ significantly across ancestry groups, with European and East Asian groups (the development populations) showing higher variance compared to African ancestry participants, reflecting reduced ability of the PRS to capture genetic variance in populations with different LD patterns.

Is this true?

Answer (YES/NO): YES